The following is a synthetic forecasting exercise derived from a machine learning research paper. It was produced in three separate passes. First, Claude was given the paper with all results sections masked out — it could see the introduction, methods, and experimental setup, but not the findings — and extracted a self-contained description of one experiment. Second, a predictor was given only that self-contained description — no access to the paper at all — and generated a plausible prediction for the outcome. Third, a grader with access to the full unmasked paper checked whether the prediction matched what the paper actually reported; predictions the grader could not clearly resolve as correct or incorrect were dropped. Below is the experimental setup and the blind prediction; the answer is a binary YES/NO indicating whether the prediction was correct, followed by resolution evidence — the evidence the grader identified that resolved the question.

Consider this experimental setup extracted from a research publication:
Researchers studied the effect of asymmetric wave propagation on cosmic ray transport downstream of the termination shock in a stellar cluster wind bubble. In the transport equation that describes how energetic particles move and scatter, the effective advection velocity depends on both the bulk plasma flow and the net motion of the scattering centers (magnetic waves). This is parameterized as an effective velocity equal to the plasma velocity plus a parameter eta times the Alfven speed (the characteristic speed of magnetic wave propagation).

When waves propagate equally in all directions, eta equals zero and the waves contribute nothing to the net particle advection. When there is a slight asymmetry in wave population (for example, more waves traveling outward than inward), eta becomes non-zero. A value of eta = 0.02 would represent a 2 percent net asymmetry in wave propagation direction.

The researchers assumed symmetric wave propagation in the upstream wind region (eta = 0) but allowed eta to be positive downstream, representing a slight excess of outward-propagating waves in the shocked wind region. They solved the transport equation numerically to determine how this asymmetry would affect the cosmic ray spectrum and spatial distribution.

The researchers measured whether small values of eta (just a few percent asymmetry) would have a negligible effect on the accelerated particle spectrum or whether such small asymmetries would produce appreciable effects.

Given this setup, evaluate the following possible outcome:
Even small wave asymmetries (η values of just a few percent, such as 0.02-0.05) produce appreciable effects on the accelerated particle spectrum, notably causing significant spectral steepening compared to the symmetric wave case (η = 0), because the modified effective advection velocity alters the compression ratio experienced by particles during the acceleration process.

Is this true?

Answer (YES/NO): NO